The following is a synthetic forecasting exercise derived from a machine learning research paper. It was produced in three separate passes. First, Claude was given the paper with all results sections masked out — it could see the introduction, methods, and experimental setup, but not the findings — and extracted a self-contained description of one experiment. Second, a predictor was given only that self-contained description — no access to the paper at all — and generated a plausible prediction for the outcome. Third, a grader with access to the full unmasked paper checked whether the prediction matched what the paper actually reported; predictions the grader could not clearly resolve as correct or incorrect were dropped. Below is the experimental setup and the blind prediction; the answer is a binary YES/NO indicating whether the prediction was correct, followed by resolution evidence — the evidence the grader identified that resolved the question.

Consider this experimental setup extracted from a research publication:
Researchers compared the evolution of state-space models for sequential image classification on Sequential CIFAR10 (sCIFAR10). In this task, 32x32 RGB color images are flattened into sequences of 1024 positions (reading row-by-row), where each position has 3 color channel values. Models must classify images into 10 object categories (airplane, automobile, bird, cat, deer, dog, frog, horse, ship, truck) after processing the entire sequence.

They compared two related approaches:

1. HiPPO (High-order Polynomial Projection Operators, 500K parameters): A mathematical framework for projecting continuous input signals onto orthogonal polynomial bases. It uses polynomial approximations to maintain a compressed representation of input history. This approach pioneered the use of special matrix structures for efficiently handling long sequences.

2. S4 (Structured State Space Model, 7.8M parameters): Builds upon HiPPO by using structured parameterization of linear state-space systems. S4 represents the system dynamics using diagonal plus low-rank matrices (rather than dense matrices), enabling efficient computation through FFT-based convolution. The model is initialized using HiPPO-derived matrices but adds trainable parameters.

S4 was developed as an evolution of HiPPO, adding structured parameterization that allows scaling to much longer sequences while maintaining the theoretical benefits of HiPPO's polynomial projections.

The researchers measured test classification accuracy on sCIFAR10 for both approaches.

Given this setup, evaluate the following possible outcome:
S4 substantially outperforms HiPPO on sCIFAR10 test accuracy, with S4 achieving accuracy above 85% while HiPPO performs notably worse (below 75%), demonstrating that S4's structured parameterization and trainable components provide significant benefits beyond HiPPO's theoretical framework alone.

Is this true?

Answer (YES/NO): YES